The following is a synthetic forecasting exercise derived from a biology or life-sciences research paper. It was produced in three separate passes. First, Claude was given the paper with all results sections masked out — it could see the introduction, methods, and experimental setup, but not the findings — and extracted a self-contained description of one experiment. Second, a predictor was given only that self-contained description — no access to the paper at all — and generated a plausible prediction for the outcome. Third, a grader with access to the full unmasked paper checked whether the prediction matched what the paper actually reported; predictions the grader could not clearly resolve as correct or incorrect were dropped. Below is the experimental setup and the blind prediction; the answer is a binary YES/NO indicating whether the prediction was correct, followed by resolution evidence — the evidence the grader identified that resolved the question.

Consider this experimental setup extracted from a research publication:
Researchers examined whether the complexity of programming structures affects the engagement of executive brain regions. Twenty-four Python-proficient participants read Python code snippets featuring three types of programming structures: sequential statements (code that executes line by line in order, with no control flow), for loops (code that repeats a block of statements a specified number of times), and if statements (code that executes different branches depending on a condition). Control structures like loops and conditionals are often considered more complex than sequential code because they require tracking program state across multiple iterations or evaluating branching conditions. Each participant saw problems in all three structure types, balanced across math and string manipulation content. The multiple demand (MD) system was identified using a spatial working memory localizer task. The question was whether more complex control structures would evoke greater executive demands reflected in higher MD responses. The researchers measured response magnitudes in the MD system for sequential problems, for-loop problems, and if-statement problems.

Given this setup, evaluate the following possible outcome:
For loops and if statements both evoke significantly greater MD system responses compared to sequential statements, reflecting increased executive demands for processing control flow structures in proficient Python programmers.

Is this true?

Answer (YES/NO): YES